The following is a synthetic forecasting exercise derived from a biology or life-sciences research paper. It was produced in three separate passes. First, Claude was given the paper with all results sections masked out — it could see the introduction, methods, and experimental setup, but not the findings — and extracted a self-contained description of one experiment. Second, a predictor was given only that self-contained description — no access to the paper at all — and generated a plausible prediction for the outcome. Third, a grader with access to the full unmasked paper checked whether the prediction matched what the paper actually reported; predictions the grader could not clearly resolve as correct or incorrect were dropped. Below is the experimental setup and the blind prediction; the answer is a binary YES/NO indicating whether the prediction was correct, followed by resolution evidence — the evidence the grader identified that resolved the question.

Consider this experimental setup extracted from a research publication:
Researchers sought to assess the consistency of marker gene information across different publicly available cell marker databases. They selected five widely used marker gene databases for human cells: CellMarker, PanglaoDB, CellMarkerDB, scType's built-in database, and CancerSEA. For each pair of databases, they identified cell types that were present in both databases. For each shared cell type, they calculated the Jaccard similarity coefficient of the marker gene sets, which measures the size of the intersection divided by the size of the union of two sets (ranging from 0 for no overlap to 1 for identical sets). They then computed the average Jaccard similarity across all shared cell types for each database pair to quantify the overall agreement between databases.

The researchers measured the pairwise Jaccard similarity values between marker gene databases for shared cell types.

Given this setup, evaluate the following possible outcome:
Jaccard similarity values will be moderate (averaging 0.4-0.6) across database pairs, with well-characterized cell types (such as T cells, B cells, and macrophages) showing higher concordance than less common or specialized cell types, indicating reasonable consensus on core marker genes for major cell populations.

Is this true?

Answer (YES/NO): NO